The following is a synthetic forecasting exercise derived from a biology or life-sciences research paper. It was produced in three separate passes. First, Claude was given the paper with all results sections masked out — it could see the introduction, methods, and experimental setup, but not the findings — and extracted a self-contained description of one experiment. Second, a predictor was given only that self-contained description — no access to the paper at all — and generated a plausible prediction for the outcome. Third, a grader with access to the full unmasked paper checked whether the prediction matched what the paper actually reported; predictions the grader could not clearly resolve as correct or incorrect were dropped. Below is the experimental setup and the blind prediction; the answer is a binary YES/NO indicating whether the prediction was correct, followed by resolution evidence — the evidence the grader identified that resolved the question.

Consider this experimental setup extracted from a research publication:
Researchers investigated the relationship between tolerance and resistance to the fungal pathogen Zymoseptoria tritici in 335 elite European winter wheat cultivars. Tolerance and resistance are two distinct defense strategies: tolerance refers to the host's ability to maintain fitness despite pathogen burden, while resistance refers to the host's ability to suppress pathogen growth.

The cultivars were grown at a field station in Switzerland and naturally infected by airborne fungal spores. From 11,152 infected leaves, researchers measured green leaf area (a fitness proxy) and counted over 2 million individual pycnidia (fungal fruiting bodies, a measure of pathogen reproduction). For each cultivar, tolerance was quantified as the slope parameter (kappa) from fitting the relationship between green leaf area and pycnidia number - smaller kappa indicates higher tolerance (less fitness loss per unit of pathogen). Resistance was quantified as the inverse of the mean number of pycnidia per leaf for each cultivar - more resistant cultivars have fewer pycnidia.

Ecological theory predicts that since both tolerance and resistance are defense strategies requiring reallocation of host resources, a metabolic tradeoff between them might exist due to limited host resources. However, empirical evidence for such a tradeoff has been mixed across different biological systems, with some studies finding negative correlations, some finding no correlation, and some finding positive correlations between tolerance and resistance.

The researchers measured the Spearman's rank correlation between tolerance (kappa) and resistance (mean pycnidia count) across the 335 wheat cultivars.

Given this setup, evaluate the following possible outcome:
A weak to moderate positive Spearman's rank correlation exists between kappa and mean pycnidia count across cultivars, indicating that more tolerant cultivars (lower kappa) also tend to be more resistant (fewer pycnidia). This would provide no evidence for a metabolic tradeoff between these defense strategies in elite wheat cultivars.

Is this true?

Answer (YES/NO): NO